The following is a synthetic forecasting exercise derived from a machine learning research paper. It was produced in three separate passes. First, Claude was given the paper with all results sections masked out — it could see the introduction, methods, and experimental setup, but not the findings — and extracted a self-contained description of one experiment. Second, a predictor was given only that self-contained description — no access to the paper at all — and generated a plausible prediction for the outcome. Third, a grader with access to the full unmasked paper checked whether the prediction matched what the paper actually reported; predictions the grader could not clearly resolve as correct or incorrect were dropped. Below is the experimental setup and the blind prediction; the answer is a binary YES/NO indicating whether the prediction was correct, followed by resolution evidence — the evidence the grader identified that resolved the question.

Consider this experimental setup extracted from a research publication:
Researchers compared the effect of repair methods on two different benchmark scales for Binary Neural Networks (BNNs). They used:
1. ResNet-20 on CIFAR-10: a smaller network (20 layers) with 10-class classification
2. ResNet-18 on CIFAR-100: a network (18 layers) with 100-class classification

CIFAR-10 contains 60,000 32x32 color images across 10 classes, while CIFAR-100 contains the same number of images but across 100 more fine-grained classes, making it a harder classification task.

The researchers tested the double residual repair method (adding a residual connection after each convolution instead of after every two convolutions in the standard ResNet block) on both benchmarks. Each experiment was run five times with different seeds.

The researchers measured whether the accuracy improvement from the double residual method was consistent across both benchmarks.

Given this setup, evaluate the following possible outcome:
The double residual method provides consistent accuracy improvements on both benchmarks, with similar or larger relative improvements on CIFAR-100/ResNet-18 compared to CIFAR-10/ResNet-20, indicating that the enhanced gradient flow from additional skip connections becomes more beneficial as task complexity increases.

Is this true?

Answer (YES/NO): YES